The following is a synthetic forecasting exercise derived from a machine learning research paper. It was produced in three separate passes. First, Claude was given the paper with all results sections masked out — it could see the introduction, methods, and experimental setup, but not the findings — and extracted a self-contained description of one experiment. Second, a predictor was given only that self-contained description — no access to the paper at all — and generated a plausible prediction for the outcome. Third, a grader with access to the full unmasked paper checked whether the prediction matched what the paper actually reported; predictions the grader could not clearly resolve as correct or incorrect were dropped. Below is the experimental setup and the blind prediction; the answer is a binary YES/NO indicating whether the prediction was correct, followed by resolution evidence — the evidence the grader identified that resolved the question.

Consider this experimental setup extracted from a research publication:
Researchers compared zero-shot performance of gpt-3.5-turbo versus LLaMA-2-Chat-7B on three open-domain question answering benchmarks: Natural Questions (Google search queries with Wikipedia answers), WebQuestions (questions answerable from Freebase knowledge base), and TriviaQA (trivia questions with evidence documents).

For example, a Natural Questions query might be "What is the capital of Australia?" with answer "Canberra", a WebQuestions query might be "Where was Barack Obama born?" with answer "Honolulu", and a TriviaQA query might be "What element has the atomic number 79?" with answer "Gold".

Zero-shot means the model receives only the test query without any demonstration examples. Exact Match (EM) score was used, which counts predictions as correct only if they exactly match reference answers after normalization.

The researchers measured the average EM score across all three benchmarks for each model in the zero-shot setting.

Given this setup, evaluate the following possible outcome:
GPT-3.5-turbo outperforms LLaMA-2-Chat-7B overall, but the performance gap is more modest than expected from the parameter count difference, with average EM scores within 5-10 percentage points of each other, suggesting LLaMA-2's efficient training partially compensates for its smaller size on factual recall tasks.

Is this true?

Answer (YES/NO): NO